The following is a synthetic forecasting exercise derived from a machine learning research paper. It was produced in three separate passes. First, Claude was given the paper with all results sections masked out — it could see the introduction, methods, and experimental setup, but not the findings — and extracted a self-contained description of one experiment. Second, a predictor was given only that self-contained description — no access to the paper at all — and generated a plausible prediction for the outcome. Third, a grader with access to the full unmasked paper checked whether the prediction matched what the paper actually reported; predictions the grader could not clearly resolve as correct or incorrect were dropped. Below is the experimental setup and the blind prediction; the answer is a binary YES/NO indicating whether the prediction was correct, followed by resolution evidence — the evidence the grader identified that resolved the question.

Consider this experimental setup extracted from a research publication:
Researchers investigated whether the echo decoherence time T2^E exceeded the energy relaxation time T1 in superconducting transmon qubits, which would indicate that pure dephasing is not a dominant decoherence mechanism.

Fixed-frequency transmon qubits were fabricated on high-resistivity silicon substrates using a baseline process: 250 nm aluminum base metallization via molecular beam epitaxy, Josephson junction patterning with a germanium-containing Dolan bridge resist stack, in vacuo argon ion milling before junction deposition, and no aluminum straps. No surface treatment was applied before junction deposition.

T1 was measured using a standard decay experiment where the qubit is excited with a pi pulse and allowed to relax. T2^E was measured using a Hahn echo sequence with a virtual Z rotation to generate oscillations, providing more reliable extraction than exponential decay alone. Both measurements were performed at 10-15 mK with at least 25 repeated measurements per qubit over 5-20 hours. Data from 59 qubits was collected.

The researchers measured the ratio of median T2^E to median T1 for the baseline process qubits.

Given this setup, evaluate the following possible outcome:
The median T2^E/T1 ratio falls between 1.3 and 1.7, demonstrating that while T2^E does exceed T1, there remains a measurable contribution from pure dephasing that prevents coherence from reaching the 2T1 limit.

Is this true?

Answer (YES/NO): NO